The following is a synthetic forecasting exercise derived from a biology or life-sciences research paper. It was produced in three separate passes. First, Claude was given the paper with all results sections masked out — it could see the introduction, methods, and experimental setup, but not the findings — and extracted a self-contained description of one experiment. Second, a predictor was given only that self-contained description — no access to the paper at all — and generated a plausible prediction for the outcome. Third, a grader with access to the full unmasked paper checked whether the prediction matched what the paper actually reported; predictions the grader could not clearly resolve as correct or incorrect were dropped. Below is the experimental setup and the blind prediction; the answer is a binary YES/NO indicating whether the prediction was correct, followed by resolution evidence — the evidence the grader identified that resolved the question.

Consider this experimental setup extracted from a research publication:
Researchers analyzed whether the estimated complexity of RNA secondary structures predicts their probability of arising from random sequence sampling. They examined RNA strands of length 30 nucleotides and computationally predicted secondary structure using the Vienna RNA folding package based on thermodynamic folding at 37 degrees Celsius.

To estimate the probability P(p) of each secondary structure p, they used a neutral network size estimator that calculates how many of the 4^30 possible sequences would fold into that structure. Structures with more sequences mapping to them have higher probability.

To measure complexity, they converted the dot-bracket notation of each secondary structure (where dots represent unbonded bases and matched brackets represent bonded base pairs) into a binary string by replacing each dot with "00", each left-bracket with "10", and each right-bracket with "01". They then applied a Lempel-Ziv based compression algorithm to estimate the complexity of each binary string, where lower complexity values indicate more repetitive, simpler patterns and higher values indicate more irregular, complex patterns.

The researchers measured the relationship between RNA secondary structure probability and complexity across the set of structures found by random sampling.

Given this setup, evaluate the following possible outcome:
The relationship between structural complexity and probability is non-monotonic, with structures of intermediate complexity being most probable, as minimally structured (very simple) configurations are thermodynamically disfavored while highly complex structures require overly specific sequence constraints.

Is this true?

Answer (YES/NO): NO